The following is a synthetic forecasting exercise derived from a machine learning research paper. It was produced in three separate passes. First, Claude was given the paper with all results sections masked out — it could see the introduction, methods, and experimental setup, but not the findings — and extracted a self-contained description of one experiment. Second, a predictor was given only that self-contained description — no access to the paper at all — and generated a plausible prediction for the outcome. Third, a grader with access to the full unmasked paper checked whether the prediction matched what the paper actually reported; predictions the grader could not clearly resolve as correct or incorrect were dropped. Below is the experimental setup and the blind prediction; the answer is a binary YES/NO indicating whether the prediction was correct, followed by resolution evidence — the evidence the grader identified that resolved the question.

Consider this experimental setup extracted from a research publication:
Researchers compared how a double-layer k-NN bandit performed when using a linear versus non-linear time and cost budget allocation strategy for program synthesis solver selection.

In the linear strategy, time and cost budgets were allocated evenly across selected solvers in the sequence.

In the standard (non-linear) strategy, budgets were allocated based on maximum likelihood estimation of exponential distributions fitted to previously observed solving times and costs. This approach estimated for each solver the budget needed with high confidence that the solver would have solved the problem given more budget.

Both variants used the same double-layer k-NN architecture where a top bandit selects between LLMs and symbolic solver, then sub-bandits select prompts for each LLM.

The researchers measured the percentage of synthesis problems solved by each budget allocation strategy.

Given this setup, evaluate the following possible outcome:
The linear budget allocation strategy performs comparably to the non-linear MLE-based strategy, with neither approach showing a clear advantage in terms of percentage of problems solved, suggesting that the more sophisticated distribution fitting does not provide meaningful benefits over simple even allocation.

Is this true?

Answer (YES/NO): NO